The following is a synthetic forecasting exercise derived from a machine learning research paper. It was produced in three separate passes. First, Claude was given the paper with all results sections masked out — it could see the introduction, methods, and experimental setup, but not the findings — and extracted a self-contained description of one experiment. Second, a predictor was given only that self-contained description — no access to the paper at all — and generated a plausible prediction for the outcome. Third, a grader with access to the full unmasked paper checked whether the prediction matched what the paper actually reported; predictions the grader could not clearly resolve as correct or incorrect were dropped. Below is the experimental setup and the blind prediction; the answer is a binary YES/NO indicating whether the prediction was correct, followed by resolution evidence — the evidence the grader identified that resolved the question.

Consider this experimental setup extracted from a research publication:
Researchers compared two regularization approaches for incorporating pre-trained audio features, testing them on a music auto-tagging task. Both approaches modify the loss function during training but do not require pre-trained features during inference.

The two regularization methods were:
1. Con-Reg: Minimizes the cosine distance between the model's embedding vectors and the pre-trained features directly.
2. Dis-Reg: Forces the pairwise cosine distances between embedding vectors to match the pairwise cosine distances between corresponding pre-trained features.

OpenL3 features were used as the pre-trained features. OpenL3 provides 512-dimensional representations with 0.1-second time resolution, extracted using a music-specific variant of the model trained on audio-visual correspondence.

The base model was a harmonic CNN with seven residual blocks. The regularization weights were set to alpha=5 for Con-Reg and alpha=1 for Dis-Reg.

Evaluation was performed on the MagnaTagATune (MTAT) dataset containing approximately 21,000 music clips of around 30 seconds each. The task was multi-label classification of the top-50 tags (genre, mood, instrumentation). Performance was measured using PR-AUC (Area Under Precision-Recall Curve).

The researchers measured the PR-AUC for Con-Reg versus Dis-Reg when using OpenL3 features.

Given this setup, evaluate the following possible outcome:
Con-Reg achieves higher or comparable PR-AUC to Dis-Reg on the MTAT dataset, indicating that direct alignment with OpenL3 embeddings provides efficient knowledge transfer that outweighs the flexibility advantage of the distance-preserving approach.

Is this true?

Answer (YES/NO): NO